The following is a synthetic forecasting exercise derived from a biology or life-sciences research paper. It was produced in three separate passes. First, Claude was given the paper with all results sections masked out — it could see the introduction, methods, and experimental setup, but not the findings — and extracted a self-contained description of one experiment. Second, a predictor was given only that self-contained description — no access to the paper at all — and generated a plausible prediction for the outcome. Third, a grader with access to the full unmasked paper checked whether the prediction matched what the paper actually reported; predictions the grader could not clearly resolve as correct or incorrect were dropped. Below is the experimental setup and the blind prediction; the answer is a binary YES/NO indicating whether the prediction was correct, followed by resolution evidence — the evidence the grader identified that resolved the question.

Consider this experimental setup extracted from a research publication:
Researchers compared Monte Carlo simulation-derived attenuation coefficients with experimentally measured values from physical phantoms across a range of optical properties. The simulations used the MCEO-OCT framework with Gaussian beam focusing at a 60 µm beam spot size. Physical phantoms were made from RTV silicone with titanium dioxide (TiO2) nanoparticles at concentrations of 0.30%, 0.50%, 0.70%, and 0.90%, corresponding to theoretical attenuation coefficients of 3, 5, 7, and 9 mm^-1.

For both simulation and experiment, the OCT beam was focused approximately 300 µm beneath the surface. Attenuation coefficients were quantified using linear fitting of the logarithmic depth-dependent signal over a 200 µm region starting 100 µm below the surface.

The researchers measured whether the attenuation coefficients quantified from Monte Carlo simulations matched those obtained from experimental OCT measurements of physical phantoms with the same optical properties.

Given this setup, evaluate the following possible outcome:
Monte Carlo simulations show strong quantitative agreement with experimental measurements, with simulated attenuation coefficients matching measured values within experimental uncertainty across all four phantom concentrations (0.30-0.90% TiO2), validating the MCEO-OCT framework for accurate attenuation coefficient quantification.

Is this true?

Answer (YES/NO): NO